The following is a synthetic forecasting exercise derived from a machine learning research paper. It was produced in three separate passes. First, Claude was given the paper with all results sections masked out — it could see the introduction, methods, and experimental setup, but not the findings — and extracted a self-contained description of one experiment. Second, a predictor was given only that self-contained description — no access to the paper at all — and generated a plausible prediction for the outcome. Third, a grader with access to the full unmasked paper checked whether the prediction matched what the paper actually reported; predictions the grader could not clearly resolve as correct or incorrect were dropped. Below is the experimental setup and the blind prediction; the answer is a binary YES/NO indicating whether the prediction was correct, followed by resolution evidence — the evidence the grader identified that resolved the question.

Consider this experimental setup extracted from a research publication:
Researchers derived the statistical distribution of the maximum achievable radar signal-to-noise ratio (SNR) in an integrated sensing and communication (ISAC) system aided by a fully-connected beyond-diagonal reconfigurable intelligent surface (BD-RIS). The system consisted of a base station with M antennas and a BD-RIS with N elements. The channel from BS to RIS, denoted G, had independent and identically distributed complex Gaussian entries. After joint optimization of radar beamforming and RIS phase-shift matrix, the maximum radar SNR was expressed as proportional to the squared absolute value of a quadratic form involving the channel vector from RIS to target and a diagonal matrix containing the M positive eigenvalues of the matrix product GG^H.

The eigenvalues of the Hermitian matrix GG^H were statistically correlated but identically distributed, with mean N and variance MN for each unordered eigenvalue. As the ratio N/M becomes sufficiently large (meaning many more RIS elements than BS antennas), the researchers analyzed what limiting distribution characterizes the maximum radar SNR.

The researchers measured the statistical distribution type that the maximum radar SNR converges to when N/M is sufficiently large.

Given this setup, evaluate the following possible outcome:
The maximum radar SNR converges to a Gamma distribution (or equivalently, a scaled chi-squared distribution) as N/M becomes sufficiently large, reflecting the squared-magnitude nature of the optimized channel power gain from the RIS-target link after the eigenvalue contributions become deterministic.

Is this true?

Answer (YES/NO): NO